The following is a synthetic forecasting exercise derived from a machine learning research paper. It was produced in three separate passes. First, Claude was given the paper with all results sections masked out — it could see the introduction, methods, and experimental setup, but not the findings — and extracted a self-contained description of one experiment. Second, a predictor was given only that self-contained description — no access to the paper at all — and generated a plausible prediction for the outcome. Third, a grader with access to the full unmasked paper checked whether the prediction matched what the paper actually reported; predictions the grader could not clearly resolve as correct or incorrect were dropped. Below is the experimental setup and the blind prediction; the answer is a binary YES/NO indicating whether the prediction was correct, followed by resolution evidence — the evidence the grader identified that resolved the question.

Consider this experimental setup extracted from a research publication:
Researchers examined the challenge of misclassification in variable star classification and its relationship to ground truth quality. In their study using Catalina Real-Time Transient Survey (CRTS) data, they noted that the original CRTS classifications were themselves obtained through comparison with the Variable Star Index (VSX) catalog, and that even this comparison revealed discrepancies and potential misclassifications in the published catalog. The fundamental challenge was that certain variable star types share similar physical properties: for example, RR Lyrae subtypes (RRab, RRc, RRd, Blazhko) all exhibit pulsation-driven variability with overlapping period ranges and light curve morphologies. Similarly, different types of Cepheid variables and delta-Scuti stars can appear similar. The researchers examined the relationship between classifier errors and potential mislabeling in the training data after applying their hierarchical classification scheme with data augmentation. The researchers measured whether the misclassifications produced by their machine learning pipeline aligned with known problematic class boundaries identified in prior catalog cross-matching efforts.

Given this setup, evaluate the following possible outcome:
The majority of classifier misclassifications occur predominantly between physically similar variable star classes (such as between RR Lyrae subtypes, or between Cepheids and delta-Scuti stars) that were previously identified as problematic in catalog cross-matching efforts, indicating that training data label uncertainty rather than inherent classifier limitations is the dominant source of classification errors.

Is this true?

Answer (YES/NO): NO